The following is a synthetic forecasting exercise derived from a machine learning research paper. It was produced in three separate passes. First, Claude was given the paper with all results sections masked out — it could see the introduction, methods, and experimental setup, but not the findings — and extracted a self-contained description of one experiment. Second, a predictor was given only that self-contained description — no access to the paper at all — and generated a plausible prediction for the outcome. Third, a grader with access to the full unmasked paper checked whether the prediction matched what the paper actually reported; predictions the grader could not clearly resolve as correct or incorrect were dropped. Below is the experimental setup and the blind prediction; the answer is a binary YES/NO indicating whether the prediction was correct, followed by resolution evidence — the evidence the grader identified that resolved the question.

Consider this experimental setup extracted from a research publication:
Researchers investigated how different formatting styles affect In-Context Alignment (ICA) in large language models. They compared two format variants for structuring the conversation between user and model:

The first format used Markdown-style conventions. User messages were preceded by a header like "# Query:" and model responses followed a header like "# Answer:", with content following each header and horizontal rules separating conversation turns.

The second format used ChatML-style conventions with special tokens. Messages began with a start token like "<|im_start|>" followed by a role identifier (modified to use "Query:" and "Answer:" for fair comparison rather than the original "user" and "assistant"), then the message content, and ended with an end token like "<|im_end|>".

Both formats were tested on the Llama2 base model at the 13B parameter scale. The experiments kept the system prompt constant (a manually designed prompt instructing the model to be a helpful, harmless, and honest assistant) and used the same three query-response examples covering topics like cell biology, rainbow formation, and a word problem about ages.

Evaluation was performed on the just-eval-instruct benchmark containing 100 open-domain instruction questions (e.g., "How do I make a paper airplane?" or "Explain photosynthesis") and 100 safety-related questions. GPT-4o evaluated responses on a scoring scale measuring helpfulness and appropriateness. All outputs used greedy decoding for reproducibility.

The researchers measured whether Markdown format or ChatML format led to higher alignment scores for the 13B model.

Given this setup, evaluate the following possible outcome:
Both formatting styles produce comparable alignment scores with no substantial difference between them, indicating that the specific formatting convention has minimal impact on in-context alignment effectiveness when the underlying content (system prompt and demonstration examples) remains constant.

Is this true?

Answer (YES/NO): NO